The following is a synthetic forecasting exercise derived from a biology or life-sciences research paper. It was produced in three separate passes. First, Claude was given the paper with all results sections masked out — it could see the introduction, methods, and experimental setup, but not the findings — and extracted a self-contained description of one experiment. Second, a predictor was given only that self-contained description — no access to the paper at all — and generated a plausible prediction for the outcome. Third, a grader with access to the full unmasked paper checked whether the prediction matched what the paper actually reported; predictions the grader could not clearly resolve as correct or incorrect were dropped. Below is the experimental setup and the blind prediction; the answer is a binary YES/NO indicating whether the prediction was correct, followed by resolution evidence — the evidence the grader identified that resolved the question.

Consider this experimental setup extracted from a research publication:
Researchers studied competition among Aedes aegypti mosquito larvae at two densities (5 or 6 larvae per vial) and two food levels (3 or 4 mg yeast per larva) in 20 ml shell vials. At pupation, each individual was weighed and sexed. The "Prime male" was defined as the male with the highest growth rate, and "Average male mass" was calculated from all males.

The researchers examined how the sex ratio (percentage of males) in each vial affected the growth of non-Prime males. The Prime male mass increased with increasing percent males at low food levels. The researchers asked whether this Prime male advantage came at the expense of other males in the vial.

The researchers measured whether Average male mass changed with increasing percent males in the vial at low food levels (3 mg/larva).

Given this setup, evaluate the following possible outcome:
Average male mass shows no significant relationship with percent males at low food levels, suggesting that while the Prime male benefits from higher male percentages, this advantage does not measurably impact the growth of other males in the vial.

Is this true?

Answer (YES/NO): NO